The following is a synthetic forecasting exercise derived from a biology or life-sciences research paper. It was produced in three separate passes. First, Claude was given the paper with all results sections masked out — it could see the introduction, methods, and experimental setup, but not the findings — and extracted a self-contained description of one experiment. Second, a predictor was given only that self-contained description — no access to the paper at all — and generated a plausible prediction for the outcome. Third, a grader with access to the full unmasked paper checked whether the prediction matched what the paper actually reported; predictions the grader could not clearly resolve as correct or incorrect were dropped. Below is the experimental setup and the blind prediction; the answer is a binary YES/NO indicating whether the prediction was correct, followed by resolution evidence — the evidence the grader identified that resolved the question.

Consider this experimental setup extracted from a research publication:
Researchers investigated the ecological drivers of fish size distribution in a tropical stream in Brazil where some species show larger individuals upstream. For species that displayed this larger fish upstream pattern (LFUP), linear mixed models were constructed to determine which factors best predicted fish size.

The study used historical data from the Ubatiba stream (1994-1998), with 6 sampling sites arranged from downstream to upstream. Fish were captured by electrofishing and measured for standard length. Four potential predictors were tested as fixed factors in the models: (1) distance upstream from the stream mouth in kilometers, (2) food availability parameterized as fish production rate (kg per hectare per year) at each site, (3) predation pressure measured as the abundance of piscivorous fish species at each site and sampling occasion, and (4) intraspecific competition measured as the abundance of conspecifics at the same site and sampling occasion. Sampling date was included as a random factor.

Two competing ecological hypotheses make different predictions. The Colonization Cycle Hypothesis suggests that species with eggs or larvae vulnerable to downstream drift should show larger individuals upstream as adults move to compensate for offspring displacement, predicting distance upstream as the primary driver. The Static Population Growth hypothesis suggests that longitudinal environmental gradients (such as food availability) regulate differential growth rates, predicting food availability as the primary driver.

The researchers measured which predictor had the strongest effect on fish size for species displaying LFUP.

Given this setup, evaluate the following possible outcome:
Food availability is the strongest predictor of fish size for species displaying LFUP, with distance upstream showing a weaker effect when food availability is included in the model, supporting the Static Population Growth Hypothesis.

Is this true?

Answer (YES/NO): NO